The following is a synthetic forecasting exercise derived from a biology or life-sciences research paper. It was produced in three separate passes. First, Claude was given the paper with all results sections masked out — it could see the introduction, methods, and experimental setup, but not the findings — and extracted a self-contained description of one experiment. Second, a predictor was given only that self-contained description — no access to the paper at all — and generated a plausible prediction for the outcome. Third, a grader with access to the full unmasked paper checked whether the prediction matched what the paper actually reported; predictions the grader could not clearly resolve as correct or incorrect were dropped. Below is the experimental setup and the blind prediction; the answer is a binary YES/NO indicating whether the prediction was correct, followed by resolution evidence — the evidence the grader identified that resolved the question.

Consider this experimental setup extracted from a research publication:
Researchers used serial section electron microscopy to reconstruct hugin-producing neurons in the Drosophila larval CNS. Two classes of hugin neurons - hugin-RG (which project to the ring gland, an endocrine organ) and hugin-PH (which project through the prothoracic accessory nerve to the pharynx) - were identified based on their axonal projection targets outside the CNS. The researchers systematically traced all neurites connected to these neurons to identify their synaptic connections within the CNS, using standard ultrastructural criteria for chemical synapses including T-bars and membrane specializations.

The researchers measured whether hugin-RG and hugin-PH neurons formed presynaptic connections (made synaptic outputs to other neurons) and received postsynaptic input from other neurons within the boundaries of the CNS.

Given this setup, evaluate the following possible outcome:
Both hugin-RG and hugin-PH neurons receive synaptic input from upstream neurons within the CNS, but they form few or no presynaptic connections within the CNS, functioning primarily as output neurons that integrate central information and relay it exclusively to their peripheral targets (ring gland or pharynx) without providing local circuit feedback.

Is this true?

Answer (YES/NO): YES